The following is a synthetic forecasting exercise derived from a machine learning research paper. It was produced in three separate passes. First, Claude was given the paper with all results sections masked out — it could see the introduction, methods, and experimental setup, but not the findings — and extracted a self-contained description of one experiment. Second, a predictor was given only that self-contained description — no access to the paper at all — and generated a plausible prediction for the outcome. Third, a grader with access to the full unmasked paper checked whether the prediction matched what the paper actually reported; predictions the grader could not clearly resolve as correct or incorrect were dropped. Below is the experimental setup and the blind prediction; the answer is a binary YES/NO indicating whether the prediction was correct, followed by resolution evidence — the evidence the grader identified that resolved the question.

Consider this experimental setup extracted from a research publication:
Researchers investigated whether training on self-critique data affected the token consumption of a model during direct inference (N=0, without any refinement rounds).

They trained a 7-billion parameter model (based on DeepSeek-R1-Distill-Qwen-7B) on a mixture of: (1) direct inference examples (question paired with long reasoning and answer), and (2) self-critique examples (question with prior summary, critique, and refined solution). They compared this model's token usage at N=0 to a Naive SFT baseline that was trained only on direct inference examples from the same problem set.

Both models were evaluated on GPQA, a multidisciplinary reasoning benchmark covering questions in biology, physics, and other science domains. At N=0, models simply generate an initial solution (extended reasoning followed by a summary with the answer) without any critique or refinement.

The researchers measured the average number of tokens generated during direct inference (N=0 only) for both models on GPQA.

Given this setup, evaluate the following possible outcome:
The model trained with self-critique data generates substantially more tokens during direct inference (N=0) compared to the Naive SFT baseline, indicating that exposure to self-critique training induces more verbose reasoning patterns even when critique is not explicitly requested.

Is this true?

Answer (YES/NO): NO